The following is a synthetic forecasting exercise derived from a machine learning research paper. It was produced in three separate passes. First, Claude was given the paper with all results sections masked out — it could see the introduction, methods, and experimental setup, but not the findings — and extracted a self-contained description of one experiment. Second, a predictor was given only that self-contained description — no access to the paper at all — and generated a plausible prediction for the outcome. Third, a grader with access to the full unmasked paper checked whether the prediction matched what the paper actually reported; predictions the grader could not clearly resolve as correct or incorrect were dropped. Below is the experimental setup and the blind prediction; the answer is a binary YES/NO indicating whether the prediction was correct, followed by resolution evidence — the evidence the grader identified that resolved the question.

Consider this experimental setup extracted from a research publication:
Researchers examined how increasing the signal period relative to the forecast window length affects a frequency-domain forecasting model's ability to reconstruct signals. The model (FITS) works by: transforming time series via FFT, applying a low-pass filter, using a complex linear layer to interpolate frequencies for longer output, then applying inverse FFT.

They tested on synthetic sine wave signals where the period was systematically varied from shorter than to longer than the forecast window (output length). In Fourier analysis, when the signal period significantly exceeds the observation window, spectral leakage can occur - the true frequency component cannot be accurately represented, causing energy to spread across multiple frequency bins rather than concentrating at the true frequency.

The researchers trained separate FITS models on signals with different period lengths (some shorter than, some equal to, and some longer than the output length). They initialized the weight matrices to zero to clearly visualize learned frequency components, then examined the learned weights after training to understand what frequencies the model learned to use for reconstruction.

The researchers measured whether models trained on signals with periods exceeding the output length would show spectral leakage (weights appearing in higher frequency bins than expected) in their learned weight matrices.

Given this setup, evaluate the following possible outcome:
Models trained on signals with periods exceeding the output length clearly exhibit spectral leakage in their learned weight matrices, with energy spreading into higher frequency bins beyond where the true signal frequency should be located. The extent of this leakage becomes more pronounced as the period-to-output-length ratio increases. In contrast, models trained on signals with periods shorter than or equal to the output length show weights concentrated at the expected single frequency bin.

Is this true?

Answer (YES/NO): YES